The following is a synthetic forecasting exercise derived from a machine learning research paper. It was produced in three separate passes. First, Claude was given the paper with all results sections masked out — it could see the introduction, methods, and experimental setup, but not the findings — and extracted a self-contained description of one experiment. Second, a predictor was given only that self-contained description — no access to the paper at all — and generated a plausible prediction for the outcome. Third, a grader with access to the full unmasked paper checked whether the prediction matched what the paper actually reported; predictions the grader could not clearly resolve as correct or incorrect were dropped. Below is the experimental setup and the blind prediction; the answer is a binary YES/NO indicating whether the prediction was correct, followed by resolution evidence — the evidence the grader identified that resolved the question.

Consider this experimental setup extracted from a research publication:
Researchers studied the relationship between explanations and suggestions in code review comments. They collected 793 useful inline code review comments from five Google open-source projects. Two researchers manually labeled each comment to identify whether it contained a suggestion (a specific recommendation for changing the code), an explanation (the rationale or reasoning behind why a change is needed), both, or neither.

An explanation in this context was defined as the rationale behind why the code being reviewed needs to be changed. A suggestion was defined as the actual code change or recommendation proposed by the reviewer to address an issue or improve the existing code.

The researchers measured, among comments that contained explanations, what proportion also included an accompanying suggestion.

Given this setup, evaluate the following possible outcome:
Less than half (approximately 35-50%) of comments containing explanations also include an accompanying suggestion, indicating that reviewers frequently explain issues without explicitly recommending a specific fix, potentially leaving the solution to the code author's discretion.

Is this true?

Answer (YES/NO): NO